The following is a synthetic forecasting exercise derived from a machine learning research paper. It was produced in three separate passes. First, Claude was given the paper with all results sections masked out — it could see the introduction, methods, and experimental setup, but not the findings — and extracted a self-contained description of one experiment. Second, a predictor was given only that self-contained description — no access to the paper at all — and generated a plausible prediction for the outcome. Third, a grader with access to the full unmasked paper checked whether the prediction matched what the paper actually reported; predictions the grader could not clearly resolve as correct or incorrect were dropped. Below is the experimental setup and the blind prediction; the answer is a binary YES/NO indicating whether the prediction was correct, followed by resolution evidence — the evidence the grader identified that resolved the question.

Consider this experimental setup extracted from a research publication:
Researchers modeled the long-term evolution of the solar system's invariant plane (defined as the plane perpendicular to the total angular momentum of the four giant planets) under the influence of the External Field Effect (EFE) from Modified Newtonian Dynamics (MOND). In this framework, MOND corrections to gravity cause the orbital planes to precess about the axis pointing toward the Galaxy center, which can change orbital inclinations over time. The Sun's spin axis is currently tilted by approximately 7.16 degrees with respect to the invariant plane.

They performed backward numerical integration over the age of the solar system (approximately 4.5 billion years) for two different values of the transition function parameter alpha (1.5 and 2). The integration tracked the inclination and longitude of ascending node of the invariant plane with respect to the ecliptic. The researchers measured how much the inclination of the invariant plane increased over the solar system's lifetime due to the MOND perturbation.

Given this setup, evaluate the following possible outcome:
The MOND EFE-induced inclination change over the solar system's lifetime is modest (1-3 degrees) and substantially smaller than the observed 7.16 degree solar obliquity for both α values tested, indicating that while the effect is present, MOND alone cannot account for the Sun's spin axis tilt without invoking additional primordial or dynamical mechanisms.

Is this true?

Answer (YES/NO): YES